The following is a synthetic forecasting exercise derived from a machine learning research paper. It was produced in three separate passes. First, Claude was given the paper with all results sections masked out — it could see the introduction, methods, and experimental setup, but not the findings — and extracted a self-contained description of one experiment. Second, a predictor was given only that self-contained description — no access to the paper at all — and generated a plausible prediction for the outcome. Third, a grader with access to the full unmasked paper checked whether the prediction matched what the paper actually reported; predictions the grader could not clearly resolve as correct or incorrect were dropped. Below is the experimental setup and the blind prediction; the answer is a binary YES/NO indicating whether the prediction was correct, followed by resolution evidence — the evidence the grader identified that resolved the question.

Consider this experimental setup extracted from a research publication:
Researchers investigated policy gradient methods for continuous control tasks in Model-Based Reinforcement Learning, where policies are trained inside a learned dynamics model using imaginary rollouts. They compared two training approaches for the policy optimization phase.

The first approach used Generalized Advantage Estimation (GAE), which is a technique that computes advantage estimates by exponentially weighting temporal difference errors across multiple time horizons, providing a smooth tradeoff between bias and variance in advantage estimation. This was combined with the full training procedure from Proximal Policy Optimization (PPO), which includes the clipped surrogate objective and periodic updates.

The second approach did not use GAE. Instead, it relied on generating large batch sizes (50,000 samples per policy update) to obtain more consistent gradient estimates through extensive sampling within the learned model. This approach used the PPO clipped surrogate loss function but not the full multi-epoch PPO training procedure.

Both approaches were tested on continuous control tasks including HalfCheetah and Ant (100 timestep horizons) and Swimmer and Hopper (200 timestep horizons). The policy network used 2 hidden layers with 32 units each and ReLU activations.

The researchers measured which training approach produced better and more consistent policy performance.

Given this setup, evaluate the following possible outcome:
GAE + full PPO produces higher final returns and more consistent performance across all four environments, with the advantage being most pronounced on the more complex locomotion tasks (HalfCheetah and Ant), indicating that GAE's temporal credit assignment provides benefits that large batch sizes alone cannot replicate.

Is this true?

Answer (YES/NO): NO